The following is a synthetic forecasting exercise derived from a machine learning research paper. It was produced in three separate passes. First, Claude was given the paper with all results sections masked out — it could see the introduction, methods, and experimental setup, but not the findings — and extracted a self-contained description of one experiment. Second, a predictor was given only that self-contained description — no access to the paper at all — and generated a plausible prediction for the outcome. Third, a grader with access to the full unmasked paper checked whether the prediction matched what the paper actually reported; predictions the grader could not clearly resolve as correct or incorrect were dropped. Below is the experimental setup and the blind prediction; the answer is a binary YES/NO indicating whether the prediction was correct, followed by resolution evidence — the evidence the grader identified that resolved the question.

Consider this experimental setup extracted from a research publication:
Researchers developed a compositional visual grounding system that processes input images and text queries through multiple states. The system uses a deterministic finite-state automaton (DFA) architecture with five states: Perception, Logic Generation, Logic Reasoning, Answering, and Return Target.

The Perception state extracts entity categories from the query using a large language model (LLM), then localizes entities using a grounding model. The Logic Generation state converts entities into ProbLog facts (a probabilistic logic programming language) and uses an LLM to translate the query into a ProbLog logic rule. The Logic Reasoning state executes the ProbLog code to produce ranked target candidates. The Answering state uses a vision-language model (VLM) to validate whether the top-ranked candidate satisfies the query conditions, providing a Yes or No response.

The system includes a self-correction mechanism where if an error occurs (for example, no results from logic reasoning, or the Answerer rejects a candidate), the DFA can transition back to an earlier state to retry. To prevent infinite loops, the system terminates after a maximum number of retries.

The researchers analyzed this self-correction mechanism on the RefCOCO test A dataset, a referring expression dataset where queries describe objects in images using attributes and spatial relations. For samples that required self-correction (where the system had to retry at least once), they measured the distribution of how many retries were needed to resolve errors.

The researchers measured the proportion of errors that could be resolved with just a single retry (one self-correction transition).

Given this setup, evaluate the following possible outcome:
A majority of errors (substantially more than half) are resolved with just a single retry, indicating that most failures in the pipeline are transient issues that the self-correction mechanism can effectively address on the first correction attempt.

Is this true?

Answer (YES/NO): YES